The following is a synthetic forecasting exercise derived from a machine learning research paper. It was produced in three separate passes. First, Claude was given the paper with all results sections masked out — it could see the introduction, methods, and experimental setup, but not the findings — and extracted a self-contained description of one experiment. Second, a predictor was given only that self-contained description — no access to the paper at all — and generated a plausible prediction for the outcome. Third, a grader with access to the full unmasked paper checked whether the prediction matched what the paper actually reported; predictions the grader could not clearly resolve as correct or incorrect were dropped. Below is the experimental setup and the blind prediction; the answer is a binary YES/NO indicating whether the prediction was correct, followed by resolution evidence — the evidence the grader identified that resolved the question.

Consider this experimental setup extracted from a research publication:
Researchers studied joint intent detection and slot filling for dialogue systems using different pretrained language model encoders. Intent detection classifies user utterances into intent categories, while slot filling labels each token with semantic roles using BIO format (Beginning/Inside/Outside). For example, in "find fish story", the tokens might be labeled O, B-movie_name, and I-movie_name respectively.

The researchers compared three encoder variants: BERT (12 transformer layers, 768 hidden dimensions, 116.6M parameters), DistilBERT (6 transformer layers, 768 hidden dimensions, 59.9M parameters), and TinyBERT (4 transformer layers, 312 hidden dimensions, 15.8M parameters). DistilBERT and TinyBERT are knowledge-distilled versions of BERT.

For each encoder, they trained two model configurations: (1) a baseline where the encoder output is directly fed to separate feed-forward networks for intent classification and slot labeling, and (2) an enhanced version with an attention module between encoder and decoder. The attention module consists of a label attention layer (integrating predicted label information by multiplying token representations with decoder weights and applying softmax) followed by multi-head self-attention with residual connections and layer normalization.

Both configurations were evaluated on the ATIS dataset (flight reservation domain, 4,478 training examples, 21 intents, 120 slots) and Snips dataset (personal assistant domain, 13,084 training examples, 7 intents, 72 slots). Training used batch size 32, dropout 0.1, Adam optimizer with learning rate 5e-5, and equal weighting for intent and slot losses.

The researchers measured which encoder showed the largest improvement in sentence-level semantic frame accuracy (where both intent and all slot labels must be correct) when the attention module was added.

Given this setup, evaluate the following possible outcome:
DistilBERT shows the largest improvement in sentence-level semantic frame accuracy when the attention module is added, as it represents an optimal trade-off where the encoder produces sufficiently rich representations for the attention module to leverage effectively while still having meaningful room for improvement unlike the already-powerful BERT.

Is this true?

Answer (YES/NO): NO